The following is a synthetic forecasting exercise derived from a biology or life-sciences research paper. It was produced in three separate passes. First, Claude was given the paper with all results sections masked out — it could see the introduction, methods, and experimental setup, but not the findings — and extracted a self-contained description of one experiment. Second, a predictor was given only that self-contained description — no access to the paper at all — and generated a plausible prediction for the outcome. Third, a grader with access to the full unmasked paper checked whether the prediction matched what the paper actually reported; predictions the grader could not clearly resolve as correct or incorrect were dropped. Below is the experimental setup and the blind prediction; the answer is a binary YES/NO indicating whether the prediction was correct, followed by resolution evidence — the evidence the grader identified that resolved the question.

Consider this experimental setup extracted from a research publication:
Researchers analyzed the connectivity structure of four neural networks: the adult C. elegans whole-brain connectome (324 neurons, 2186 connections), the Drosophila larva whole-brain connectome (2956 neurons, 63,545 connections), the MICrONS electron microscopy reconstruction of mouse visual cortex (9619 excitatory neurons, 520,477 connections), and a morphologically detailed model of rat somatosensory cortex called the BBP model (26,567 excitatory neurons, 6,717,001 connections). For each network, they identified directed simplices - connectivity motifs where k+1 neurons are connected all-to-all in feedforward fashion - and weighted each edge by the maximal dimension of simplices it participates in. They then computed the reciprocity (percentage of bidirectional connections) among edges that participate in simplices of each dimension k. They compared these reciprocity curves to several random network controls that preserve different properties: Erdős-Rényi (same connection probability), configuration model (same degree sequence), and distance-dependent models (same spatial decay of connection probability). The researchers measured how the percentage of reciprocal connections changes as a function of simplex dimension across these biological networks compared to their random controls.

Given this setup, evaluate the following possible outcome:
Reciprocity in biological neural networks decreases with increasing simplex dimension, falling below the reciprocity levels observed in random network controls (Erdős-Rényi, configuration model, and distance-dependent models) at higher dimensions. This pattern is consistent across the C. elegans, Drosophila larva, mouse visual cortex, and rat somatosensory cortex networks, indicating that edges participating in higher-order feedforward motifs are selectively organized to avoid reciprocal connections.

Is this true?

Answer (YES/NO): NO